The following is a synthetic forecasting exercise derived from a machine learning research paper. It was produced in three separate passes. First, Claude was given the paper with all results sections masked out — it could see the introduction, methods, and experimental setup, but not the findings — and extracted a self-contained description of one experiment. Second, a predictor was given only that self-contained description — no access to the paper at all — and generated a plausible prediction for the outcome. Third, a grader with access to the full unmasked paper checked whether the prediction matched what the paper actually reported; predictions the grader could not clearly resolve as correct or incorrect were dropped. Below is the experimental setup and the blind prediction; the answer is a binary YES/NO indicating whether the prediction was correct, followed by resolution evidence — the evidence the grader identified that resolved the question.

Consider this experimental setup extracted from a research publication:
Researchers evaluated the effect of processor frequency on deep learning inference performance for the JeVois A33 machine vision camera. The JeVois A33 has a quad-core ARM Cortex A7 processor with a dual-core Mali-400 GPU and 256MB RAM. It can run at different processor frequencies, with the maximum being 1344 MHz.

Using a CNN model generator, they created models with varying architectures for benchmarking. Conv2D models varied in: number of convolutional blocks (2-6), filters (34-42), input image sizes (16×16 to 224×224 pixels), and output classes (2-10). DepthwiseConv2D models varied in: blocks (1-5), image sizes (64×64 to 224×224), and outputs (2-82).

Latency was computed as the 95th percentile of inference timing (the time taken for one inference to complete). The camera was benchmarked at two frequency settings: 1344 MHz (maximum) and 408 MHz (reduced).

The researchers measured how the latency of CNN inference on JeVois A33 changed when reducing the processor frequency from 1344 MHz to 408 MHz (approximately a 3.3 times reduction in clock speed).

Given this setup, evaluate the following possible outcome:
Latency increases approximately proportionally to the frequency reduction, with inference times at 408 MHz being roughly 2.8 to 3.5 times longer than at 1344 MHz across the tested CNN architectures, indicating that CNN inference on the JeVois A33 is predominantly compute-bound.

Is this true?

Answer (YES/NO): NO